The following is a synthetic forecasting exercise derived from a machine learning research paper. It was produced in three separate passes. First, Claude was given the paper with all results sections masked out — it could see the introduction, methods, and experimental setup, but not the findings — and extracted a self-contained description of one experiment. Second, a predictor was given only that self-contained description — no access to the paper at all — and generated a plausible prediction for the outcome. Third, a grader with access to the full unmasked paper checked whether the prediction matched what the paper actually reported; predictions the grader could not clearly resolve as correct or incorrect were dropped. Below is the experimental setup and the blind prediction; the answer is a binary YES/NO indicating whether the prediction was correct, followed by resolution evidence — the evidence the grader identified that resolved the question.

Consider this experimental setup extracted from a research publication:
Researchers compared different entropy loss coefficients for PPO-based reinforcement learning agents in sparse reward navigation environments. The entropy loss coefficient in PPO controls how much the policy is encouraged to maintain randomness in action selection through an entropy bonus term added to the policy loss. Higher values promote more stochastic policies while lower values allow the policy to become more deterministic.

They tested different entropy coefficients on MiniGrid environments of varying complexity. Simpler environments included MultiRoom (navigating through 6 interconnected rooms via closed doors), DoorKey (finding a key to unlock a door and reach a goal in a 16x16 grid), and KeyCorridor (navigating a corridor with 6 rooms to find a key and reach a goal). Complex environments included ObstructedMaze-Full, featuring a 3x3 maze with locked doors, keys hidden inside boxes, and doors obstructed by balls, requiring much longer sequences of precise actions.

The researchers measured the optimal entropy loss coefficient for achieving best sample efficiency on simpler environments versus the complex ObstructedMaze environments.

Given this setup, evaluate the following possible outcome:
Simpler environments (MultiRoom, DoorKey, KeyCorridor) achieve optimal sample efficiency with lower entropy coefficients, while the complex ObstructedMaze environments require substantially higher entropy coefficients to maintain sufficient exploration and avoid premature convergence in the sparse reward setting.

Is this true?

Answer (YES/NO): YES